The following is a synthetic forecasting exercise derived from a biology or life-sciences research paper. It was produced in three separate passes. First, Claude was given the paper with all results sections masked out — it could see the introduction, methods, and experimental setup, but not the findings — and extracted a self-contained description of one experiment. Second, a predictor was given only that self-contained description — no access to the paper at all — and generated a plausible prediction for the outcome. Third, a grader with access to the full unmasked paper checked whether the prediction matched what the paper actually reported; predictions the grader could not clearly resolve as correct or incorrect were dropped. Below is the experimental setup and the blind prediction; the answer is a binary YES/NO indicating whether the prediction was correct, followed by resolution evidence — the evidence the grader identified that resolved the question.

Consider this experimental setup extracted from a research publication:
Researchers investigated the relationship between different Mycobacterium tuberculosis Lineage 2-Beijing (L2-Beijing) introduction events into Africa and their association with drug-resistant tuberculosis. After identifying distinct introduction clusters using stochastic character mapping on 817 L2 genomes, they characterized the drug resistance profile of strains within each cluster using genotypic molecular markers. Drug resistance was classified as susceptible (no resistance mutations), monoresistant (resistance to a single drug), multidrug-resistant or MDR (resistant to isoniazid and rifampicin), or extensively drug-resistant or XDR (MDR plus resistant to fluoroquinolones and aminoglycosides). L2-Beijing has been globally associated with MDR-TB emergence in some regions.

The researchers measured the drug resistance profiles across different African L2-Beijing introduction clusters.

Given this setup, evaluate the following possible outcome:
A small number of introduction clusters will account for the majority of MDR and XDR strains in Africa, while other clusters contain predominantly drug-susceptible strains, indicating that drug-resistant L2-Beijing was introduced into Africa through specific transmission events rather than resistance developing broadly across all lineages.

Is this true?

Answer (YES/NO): NO